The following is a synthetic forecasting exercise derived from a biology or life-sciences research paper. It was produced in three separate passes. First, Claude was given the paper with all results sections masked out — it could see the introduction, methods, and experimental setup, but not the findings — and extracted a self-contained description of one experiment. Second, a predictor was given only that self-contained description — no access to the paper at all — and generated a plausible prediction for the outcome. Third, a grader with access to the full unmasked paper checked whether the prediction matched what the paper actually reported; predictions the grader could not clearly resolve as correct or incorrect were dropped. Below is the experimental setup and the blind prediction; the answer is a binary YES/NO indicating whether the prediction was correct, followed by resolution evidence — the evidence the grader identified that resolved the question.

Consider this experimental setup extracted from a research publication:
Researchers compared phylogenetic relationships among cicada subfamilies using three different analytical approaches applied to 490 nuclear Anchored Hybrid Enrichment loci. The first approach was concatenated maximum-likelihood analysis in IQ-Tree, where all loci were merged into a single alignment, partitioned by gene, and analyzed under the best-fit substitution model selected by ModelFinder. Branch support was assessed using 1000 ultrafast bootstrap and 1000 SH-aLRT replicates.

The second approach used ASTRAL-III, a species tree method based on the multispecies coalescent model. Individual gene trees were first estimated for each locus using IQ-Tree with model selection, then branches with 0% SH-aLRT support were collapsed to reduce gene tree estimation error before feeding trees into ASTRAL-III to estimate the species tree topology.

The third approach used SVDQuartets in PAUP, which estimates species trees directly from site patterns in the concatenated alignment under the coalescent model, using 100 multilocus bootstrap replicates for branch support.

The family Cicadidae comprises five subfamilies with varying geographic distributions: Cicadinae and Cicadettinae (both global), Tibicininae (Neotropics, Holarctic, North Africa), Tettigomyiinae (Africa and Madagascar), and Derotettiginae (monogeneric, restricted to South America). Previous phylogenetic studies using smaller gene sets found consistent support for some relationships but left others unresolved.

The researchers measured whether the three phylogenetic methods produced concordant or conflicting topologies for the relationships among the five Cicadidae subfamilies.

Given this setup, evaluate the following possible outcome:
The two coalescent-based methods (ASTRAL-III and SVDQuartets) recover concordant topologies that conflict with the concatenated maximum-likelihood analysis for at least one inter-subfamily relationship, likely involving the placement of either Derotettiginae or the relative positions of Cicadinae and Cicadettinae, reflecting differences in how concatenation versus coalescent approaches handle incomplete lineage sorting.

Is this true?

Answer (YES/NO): NO